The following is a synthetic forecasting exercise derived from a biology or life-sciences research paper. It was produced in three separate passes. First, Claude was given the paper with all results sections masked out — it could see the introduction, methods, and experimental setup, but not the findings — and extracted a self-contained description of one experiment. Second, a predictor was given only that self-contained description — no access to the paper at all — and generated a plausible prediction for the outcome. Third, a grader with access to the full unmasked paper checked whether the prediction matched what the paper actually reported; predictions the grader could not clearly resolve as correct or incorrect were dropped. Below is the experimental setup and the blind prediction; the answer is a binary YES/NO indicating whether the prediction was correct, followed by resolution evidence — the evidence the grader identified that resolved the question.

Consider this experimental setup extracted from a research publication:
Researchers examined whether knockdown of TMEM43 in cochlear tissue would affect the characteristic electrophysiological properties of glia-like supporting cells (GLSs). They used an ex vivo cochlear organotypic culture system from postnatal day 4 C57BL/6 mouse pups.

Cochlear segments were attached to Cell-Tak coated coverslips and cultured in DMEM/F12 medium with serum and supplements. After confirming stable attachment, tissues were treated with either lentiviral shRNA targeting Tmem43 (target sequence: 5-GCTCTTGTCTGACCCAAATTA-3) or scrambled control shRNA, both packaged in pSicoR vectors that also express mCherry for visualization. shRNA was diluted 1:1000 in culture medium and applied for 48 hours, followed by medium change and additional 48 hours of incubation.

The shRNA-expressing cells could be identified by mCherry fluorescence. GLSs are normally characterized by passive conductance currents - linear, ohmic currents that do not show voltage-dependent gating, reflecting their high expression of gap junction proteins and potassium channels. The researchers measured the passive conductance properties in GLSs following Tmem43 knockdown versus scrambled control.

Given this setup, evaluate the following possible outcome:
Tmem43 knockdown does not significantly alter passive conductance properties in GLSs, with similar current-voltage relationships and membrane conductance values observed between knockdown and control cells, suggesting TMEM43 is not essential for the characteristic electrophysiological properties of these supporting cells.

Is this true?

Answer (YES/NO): NO